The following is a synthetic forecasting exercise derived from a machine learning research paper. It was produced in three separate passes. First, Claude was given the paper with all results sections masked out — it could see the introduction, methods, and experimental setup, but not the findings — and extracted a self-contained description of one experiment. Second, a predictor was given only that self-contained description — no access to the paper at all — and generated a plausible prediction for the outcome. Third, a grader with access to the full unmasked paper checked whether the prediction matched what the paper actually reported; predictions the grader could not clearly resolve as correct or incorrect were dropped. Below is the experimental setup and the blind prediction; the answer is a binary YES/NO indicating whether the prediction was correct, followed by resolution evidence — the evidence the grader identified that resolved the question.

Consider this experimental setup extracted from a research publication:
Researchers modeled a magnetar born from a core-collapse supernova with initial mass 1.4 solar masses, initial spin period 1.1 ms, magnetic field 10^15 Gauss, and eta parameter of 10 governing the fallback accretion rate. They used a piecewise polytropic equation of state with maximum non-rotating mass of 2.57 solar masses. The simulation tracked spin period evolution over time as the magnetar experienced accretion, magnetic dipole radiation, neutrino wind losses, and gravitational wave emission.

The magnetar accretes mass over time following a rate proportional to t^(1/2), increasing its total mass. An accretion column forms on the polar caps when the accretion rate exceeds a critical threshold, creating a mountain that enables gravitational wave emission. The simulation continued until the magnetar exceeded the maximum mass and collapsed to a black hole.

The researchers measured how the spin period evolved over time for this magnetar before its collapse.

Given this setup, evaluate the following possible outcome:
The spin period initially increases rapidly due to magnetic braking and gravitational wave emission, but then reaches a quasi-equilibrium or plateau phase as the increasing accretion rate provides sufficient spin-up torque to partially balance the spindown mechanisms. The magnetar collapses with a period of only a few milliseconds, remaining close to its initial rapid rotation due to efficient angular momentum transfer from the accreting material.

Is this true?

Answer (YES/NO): NO